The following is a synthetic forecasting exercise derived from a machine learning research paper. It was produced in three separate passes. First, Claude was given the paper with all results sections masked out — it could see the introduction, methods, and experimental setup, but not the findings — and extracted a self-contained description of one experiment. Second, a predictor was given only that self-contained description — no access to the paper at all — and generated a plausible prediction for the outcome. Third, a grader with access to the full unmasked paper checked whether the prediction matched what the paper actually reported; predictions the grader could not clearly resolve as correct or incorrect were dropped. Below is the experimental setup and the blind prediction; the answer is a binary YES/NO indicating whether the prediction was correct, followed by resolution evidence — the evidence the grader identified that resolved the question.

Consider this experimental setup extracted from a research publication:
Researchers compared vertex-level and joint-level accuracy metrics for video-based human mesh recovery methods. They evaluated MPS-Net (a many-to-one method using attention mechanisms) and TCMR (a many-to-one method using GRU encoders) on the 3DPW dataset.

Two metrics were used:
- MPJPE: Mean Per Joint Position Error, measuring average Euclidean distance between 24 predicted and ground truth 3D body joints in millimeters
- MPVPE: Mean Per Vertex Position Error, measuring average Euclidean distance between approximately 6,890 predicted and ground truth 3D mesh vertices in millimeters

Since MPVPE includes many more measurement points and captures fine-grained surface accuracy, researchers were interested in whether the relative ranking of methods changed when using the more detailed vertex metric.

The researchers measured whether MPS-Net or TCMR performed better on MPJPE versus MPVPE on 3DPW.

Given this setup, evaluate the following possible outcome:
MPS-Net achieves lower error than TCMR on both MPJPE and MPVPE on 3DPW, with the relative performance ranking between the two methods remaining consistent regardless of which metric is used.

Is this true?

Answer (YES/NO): YES